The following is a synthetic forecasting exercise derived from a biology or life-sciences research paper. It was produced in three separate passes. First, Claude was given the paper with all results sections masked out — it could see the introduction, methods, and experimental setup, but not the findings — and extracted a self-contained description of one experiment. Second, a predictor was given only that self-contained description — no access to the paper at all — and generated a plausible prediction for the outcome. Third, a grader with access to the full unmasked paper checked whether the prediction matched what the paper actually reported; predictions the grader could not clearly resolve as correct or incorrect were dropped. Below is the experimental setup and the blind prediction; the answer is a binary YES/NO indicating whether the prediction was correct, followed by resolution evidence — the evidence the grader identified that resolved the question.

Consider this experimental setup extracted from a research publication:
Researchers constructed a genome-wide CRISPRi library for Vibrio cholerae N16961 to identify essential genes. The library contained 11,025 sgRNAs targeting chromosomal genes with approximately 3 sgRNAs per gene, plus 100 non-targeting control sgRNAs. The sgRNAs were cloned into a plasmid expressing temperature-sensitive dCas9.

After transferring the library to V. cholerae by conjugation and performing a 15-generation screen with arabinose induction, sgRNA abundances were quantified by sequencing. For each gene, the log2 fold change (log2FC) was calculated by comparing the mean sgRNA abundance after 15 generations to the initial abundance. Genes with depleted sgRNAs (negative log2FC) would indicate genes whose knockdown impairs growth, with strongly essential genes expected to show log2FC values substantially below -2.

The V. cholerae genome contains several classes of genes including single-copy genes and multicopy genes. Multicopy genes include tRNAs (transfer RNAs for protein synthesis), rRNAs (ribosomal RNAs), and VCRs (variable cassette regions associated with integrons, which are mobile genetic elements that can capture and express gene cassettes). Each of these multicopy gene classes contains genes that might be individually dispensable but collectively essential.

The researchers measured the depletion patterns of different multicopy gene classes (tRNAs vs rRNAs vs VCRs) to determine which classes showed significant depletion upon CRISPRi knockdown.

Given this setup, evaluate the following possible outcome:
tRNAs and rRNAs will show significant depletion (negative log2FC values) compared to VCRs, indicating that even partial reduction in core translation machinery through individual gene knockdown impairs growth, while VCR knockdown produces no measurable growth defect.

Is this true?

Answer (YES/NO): NO